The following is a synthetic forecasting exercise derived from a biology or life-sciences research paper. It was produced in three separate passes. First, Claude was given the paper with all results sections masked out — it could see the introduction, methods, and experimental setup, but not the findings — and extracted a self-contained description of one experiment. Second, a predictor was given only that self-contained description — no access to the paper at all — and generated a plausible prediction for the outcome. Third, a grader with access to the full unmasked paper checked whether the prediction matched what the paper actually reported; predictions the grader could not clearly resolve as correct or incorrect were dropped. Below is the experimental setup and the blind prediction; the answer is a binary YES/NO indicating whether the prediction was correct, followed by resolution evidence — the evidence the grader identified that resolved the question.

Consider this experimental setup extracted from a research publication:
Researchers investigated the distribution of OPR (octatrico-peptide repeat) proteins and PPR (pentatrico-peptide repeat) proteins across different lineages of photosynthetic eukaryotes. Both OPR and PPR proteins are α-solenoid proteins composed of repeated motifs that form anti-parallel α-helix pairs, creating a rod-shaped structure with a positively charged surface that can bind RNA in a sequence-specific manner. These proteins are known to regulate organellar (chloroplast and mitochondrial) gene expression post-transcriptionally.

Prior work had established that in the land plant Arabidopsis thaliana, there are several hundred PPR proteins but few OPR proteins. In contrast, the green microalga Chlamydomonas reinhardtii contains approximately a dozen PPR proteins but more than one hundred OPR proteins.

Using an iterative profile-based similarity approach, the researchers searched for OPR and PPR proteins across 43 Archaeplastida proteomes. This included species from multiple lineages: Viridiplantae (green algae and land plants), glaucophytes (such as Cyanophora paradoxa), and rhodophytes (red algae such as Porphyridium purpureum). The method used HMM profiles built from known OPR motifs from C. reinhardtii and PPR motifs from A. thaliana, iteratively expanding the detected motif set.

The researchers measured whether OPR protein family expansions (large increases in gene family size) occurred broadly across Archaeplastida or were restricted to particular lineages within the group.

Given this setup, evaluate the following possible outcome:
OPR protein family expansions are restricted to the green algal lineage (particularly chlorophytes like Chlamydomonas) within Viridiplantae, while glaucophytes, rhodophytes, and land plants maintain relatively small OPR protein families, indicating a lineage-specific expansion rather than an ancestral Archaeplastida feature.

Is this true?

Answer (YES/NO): YES